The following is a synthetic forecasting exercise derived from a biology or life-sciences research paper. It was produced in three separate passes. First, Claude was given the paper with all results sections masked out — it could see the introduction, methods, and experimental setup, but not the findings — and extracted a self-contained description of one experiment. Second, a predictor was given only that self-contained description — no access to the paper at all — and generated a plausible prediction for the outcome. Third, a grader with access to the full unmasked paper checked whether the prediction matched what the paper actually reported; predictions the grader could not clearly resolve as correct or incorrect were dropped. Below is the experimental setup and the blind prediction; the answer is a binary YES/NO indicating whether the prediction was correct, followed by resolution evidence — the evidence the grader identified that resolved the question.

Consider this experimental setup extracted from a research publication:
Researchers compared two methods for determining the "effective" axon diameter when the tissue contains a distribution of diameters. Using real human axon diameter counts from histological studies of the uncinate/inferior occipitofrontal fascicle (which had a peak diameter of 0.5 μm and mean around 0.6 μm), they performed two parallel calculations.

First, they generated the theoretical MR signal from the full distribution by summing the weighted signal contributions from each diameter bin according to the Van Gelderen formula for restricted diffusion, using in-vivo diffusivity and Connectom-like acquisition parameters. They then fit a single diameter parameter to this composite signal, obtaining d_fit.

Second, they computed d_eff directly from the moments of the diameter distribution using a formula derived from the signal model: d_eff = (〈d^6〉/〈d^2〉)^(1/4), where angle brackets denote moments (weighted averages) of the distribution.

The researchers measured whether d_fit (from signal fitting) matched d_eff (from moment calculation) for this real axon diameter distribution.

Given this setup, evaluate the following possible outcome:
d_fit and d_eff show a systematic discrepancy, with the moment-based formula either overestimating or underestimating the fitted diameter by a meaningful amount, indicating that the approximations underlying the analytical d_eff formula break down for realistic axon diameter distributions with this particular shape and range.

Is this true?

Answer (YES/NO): NO